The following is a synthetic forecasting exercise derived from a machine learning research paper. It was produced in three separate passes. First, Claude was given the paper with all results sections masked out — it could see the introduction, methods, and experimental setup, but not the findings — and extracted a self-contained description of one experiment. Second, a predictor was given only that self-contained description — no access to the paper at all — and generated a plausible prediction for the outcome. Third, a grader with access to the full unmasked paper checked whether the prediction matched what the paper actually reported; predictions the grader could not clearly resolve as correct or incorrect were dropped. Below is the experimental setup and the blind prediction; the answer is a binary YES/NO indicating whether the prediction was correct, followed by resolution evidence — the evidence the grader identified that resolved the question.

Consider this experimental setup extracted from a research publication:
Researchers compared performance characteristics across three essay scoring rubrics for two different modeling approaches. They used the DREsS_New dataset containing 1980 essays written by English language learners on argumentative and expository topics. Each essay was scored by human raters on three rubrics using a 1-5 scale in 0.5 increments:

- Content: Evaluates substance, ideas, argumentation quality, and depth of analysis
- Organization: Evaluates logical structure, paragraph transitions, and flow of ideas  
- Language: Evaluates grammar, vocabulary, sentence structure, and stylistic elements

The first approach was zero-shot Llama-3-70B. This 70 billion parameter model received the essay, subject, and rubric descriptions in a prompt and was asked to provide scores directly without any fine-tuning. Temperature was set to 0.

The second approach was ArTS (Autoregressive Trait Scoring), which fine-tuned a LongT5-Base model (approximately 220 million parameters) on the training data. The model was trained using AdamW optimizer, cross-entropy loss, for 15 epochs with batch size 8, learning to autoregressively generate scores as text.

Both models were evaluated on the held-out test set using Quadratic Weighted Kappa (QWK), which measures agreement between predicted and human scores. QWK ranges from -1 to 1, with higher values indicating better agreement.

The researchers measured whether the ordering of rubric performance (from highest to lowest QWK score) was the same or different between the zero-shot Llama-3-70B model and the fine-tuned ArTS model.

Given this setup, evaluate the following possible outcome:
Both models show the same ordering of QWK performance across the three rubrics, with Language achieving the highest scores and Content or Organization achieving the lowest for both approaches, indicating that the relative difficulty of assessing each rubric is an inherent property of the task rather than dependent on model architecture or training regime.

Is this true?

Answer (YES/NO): NO